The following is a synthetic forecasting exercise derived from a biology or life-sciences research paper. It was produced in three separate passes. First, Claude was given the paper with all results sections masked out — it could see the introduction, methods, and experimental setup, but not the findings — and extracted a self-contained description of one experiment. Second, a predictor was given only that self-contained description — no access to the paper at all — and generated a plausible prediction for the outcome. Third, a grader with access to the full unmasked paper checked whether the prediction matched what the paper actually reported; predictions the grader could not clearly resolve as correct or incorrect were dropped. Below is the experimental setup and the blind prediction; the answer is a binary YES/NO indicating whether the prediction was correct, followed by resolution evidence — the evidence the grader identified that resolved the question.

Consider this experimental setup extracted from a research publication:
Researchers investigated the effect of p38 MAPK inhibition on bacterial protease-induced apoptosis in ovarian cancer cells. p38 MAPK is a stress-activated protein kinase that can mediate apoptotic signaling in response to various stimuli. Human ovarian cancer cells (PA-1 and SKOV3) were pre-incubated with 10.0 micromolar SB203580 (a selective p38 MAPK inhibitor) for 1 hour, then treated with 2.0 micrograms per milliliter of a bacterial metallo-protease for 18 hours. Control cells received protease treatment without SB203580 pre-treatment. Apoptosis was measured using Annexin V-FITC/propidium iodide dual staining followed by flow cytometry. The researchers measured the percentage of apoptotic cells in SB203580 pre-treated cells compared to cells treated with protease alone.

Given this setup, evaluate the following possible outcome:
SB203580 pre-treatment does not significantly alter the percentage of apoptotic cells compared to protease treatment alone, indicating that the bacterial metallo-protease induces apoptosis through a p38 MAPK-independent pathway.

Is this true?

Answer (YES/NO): NO